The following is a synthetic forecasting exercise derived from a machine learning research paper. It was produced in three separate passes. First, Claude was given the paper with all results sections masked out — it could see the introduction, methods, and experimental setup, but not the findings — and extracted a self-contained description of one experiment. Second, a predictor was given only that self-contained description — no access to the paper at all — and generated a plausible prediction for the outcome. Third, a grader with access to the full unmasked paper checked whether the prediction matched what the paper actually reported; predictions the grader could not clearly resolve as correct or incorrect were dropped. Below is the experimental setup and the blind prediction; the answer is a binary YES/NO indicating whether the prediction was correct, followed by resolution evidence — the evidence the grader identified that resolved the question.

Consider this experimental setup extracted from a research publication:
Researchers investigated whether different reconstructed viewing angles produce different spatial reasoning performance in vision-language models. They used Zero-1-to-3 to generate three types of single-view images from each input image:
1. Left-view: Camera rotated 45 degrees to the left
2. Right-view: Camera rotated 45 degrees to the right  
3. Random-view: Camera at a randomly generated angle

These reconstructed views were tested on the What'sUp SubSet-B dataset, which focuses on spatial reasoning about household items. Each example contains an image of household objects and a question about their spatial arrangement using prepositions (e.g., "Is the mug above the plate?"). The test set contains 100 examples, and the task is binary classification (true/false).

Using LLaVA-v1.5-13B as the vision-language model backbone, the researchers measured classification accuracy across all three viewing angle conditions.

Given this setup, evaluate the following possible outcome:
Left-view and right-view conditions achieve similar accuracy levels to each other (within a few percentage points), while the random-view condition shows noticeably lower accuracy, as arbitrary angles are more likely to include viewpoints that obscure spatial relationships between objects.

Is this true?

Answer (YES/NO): NO